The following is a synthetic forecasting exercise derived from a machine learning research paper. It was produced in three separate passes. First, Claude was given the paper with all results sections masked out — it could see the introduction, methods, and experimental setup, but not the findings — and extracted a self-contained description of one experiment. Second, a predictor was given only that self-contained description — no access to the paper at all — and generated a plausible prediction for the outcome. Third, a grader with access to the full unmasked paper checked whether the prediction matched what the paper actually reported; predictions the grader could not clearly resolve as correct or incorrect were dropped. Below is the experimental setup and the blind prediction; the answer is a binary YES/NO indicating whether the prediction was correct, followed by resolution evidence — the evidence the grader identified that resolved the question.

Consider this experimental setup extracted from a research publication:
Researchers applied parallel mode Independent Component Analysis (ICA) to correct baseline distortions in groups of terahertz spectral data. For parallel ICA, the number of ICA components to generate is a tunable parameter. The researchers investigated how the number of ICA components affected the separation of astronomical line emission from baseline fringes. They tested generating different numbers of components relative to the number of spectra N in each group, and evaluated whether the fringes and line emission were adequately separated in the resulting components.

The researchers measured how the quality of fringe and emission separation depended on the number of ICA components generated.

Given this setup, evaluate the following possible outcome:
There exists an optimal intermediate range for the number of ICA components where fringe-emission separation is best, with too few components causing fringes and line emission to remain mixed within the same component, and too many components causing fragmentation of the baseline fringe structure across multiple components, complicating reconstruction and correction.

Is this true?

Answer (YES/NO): NO